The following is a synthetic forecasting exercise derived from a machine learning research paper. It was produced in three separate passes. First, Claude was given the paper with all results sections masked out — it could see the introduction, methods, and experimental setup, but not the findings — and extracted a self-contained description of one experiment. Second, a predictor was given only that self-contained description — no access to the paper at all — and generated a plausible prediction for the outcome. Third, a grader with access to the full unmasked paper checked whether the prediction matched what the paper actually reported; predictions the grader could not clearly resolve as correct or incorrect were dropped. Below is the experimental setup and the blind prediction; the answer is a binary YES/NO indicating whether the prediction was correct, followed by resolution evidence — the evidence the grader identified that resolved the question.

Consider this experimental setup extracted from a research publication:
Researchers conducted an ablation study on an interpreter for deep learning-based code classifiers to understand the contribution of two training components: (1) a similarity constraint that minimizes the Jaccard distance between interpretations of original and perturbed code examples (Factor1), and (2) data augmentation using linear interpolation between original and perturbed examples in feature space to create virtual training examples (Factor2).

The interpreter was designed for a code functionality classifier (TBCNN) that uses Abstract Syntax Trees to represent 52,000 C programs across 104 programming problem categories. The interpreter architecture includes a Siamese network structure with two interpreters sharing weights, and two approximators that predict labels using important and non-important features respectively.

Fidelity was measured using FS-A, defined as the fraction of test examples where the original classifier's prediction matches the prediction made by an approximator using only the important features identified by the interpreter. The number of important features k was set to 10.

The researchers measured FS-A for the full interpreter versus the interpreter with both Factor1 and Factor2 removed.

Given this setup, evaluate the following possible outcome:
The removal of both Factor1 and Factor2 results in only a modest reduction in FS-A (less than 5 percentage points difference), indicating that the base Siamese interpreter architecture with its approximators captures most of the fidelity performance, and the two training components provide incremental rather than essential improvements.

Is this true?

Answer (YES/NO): YES